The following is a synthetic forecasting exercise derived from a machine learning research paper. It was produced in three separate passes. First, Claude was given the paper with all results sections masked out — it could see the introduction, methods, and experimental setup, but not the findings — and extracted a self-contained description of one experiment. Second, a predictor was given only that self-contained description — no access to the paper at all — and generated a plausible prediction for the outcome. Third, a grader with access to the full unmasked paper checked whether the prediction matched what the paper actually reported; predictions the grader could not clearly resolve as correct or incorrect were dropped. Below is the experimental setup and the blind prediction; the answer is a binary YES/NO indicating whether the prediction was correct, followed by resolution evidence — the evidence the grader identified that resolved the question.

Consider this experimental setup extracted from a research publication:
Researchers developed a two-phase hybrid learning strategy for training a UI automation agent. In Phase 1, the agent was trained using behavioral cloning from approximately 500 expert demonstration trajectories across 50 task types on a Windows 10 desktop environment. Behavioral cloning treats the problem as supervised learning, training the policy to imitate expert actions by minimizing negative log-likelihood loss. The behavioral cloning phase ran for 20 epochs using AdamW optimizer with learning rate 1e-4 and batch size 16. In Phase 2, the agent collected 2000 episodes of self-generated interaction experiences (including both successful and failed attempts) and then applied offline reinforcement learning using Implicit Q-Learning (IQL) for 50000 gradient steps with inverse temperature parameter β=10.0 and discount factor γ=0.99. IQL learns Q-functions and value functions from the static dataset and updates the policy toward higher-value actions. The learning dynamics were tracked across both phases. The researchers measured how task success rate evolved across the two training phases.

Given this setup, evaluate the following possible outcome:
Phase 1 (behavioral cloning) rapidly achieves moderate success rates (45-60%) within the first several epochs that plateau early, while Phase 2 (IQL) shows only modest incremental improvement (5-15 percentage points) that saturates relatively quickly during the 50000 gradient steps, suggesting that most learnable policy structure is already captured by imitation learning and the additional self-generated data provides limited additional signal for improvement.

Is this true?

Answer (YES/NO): NO